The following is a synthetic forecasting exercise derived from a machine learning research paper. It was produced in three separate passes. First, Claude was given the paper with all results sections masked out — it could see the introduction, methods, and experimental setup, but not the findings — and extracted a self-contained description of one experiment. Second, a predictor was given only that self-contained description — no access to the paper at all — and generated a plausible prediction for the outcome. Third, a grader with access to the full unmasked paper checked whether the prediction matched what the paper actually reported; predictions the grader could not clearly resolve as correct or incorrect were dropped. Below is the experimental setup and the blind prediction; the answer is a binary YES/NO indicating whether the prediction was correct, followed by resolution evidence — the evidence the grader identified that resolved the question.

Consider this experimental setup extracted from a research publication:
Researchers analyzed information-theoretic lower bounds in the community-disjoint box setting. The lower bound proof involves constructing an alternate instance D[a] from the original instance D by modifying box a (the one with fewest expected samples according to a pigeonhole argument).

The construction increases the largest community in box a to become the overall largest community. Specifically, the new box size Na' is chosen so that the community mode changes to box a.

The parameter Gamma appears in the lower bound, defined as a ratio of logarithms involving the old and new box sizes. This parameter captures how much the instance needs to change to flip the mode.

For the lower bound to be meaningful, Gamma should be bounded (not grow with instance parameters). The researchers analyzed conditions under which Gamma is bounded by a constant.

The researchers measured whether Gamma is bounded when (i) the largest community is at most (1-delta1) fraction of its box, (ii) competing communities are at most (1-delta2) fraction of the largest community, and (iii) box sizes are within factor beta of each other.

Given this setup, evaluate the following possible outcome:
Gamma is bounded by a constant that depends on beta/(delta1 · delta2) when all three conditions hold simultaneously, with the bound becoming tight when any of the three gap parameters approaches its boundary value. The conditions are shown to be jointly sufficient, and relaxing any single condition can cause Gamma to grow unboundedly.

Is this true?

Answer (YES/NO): NO